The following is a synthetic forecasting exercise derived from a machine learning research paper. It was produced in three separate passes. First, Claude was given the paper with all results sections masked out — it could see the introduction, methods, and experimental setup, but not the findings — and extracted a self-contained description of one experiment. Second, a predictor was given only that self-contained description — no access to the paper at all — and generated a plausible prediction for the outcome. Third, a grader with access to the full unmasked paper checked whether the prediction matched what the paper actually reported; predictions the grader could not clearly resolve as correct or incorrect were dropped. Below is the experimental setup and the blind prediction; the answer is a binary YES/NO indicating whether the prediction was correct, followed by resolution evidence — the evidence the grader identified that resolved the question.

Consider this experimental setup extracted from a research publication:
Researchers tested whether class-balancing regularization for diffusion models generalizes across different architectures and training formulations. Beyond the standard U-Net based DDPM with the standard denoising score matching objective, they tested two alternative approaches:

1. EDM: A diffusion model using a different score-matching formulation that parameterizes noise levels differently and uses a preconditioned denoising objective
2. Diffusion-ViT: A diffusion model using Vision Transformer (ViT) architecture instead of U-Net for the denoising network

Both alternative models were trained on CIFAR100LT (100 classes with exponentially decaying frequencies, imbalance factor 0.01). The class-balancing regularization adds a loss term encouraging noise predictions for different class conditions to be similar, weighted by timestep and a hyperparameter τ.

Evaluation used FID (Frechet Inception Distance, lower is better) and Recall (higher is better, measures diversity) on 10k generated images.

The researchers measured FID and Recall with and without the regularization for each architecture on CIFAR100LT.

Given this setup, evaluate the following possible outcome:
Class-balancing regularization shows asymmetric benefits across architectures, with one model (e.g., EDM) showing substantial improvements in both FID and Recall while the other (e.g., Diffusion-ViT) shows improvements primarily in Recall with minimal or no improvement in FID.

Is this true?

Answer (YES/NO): NO